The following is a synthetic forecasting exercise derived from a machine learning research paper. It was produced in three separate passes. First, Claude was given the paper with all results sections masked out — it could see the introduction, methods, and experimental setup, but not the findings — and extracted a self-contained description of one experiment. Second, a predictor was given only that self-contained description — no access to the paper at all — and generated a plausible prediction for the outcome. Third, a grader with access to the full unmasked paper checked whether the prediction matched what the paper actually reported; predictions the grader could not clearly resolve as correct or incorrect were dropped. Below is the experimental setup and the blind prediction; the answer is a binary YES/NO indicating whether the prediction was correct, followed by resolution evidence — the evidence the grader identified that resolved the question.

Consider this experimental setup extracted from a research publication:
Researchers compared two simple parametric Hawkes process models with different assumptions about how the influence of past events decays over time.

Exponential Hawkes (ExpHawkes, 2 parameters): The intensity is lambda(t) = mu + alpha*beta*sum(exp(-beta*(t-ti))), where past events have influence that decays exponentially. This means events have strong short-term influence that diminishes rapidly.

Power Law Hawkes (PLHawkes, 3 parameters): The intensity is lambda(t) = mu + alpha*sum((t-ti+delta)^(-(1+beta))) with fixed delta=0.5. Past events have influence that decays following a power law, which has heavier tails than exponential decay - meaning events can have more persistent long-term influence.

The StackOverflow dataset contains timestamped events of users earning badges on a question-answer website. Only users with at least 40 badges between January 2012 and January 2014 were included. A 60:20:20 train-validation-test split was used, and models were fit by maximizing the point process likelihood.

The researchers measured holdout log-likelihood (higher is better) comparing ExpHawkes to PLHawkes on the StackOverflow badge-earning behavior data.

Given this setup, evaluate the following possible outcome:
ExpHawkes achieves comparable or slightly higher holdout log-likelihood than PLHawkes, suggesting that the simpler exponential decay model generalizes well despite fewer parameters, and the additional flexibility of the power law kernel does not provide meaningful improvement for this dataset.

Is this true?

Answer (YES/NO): NO